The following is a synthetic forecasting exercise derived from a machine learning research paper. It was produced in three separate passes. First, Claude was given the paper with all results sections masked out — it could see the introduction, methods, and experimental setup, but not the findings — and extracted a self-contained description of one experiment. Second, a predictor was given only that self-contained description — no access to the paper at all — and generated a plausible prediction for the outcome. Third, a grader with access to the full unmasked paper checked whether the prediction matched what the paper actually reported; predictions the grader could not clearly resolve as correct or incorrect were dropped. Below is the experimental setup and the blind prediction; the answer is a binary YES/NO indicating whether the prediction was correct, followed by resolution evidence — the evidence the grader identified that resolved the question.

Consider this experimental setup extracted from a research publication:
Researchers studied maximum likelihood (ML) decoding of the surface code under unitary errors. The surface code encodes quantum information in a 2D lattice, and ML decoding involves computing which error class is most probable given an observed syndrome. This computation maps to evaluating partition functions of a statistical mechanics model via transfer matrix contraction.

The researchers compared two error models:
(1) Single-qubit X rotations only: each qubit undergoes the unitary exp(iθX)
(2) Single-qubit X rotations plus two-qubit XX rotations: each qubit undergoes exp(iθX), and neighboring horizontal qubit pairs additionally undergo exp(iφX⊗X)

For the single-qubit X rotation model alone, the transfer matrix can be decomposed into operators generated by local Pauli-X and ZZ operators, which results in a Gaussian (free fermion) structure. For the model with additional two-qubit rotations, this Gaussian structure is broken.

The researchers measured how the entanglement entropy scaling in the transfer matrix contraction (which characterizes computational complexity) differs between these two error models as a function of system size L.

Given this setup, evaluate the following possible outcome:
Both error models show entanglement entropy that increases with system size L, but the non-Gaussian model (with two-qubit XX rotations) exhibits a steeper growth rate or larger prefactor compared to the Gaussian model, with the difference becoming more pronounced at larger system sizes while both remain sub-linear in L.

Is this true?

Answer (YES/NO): NO